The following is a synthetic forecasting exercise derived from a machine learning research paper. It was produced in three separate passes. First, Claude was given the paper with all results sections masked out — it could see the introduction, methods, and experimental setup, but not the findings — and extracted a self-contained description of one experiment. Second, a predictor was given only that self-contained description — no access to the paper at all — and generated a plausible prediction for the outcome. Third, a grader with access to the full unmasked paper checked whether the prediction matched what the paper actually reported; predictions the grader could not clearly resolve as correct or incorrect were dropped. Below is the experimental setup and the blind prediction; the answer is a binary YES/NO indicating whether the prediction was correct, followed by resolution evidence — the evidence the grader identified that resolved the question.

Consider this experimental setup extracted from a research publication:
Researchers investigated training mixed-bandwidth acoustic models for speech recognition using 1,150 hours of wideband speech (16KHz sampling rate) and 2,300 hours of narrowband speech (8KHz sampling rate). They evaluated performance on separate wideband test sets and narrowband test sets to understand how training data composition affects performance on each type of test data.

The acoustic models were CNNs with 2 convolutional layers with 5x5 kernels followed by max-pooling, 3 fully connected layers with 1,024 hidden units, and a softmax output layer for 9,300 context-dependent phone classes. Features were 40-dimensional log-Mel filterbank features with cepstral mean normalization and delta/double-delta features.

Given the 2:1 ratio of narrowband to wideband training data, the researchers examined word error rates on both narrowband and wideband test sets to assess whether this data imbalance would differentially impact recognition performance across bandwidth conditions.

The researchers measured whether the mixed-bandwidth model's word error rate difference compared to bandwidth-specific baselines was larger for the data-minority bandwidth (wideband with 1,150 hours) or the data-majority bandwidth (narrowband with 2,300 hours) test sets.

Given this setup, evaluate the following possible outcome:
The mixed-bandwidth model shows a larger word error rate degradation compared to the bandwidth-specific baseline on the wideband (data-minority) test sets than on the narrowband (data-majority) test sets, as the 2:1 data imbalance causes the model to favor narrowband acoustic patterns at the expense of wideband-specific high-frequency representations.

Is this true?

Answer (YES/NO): YES